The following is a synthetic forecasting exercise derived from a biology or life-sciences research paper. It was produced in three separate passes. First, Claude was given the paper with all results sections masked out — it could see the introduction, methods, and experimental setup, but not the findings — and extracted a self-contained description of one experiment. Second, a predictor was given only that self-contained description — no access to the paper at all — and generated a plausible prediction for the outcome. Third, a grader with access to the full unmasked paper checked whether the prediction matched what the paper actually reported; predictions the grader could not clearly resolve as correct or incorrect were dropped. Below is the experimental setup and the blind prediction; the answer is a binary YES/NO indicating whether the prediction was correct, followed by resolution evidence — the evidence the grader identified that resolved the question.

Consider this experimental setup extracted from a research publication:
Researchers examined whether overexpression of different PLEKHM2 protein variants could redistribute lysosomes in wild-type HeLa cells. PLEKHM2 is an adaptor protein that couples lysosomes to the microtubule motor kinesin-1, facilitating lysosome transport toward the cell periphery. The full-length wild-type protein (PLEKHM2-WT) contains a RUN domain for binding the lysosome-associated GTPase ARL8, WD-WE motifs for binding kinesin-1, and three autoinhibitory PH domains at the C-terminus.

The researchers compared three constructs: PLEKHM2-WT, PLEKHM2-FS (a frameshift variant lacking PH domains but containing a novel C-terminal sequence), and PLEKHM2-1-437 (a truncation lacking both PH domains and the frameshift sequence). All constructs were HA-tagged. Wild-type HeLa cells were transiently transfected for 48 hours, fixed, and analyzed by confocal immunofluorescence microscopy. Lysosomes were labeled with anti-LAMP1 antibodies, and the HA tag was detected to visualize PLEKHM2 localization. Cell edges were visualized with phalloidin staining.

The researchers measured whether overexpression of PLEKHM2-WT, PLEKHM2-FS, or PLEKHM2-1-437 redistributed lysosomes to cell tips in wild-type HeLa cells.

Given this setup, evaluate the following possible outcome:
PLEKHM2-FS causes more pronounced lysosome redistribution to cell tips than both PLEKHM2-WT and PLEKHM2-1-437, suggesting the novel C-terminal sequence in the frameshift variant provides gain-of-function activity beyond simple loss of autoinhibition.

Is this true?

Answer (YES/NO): NO